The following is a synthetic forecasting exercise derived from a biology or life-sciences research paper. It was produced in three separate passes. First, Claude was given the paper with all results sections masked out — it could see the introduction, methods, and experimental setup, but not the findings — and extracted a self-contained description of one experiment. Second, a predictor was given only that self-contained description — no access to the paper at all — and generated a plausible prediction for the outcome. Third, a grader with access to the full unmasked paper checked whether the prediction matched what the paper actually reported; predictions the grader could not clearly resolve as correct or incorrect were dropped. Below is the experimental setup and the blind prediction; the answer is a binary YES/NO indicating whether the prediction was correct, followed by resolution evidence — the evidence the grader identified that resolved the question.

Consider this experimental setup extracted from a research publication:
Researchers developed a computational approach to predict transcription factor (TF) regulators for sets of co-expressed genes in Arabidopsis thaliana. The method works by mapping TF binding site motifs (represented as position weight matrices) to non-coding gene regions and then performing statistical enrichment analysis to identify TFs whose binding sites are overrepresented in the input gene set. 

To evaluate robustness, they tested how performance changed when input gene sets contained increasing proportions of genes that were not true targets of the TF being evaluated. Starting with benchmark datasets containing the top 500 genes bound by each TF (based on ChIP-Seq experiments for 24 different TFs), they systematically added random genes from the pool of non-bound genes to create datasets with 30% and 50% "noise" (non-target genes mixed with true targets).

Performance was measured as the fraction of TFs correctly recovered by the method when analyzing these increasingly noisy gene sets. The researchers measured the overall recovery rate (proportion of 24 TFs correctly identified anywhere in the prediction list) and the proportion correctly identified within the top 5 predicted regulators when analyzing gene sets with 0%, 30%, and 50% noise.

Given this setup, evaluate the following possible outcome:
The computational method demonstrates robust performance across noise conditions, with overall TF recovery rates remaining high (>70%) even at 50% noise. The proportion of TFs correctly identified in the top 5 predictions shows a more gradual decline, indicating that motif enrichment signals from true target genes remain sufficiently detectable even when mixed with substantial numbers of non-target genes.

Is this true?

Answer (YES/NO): NO